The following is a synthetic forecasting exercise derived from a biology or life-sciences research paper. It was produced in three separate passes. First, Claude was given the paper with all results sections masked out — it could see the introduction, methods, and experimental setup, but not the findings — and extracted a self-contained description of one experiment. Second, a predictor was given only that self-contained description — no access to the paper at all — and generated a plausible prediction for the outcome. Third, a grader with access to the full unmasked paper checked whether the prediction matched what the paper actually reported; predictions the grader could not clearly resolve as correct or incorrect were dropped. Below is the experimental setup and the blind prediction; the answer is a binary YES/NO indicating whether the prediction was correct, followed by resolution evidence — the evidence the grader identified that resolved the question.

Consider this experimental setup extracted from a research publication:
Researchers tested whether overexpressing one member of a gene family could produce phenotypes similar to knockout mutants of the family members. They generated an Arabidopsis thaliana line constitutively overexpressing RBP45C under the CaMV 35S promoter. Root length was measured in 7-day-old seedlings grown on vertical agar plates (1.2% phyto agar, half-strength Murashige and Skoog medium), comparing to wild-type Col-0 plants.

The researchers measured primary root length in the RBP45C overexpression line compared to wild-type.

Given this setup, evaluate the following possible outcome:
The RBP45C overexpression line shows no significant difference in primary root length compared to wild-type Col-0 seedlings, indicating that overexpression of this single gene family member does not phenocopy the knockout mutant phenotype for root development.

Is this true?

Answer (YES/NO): NO